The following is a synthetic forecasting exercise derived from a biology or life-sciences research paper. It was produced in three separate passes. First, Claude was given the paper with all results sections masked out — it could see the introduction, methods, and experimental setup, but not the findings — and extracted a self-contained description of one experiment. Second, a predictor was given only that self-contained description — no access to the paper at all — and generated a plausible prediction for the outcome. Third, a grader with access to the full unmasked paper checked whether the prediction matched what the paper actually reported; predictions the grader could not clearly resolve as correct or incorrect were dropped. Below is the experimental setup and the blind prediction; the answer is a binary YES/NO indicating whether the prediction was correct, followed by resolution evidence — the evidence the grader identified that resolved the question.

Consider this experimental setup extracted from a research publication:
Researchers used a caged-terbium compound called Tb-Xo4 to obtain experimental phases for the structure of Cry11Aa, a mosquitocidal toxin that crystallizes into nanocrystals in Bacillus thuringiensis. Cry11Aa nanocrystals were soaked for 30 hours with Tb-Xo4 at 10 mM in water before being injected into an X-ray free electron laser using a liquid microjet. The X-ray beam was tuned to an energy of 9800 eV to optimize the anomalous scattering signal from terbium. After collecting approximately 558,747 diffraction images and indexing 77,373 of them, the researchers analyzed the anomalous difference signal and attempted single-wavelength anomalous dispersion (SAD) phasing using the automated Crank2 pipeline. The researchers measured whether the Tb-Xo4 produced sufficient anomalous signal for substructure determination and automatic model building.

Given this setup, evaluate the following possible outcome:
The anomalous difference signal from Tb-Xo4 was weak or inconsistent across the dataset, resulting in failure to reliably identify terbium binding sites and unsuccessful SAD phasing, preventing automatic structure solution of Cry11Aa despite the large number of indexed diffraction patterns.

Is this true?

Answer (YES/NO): NO